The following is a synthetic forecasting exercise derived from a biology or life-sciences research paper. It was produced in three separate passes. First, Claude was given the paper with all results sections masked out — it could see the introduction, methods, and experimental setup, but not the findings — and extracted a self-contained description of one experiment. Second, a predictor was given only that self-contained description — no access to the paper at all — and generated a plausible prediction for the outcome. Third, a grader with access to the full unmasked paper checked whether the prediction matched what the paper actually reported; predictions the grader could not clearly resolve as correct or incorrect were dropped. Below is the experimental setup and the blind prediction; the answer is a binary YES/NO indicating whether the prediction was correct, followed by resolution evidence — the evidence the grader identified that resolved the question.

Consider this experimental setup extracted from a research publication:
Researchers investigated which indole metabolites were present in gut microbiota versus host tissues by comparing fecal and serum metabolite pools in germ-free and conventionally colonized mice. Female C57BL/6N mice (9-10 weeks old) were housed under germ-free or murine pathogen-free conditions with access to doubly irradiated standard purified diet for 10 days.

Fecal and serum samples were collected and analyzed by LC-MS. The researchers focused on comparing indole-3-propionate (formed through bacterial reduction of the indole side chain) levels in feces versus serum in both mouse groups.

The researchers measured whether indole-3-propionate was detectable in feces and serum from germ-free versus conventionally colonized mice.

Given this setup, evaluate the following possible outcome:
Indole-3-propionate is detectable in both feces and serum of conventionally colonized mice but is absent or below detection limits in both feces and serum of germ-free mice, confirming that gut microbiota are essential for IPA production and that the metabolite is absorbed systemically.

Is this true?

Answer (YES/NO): NO